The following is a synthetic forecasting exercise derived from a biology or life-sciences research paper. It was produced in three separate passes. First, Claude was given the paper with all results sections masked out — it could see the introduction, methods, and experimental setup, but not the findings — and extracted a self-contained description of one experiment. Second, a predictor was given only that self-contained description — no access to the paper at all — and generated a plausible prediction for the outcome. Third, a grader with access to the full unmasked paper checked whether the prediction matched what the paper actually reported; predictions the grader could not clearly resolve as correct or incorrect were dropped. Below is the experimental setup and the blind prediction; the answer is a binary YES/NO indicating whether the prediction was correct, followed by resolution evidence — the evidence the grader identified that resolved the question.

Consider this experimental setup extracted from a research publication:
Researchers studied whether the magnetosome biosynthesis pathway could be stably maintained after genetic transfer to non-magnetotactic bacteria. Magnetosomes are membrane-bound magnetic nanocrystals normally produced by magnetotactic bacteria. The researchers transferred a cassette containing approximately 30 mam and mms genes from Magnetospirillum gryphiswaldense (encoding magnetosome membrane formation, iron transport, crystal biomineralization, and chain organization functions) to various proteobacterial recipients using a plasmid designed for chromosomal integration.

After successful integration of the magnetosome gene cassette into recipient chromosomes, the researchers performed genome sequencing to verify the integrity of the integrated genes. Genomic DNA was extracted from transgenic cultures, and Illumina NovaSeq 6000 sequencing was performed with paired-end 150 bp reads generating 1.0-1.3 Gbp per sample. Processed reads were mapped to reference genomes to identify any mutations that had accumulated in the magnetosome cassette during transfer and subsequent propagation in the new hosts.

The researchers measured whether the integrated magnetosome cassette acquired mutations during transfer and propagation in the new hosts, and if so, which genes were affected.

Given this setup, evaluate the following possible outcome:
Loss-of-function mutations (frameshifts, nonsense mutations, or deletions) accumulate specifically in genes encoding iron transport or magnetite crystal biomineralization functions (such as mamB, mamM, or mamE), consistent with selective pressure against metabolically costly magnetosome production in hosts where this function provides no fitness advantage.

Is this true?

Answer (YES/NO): NO